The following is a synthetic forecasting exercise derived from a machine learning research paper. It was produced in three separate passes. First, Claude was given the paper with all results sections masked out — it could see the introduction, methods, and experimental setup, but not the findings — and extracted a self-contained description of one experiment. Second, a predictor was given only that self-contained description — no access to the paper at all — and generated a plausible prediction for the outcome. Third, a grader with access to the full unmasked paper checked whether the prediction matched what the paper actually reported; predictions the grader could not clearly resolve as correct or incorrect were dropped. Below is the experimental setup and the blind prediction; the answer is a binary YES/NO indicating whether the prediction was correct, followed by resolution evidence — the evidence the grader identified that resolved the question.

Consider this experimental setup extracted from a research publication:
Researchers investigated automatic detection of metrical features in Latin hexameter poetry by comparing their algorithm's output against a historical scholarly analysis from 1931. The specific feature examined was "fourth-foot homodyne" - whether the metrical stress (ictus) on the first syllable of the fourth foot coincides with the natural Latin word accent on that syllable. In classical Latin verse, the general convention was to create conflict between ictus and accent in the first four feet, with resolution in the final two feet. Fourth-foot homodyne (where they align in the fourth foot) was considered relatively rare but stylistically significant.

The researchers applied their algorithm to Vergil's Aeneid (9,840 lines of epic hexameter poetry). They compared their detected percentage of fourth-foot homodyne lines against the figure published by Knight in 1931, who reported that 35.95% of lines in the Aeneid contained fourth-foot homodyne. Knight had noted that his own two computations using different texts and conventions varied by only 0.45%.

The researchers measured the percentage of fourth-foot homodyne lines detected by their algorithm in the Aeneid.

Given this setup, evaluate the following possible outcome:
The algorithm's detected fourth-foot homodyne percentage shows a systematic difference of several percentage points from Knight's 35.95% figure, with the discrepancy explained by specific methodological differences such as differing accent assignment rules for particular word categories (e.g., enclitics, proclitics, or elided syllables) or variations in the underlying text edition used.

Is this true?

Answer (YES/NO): NO